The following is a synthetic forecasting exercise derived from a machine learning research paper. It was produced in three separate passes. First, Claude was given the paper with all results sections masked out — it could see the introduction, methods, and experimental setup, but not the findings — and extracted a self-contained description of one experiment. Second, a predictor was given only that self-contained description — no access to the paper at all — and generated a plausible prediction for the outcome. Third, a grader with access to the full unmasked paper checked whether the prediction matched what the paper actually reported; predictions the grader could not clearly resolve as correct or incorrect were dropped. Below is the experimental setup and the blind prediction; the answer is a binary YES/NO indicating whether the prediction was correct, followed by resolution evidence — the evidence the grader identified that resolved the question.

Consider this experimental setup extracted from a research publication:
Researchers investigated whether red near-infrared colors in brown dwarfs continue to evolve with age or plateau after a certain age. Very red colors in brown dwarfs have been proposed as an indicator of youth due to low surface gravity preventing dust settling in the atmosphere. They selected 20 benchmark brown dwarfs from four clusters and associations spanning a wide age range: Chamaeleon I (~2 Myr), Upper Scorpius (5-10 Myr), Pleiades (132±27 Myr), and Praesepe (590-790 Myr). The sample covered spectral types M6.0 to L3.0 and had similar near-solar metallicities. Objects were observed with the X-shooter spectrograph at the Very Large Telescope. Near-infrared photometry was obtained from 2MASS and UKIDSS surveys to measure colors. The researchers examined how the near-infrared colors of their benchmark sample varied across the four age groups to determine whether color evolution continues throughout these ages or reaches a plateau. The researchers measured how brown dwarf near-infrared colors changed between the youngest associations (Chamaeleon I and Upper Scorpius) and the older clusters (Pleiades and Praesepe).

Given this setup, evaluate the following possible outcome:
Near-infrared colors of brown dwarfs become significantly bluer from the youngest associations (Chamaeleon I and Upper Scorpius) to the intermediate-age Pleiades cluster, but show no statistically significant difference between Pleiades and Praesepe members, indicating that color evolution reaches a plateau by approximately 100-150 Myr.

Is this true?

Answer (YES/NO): NO